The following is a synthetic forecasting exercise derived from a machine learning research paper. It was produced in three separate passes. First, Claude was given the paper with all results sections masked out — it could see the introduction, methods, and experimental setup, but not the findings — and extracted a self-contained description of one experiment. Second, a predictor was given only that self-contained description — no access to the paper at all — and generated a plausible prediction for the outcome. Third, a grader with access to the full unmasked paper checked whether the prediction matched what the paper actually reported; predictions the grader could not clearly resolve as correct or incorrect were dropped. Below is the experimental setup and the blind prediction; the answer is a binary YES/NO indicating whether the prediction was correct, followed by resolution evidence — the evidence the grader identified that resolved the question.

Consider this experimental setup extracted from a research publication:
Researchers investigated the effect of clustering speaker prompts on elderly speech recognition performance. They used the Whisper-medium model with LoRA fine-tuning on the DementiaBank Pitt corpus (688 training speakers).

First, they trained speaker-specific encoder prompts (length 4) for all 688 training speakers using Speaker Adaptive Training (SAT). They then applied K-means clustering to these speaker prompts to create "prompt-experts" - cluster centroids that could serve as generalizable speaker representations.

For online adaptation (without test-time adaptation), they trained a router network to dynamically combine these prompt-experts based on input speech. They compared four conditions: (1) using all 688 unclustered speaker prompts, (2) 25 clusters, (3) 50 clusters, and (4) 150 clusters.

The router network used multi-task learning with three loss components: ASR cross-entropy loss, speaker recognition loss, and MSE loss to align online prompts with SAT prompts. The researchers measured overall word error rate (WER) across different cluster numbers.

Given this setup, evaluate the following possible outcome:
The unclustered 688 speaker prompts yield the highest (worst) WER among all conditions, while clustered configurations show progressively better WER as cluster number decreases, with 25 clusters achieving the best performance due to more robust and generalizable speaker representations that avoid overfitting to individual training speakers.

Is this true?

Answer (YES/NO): NO